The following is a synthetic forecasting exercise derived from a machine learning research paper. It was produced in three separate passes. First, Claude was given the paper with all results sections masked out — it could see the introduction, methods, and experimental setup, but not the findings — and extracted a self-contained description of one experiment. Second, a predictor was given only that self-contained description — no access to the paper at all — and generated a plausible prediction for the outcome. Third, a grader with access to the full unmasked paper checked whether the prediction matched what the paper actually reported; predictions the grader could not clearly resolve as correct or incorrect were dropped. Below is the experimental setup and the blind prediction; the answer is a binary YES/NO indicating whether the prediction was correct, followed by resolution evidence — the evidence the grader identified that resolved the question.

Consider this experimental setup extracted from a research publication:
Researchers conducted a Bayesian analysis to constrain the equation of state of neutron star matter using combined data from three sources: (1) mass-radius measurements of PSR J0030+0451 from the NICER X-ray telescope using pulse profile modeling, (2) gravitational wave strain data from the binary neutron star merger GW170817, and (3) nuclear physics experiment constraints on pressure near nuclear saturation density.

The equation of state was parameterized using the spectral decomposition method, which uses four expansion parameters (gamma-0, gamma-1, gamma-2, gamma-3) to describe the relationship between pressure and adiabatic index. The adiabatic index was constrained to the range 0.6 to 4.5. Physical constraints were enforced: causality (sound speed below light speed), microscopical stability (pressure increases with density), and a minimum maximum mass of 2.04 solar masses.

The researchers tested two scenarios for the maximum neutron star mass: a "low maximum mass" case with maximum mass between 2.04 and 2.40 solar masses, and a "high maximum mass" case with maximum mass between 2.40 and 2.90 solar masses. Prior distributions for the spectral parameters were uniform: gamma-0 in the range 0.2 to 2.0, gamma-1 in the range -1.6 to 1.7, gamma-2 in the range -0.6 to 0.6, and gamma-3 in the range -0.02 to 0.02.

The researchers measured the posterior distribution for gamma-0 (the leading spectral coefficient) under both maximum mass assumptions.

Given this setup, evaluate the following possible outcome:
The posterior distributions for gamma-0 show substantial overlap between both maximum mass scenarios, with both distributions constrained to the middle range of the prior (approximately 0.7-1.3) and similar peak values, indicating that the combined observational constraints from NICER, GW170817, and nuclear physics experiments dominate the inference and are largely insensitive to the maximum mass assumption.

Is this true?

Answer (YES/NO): NO